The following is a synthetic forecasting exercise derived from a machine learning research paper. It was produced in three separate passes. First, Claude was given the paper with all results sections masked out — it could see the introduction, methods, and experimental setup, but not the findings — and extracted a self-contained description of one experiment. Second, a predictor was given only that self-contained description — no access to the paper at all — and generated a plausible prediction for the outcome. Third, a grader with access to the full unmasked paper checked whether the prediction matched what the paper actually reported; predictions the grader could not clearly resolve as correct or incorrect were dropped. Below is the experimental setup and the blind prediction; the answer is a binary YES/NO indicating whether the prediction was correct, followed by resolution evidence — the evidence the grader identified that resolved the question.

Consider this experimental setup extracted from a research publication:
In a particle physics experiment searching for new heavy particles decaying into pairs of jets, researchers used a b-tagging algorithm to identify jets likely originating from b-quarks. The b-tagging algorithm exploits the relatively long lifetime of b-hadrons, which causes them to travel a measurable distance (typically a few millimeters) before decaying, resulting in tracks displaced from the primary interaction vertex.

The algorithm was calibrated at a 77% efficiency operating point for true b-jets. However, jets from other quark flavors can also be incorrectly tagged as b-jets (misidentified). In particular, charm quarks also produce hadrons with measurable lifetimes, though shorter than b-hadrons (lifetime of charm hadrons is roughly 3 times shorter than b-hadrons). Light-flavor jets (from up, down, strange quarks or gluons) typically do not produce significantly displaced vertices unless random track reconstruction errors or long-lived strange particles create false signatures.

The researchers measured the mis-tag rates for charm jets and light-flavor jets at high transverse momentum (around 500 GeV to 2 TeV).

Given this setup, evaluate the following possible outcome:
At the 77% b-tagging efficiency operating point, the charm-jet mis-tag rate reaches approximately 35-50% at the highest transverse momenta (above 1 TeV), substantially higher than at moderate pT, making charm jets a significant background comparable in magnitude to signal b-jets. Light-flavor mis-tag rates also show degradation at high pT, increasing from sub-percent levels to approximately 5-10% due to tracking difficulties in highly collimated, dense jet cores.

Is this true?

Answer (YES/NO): NO